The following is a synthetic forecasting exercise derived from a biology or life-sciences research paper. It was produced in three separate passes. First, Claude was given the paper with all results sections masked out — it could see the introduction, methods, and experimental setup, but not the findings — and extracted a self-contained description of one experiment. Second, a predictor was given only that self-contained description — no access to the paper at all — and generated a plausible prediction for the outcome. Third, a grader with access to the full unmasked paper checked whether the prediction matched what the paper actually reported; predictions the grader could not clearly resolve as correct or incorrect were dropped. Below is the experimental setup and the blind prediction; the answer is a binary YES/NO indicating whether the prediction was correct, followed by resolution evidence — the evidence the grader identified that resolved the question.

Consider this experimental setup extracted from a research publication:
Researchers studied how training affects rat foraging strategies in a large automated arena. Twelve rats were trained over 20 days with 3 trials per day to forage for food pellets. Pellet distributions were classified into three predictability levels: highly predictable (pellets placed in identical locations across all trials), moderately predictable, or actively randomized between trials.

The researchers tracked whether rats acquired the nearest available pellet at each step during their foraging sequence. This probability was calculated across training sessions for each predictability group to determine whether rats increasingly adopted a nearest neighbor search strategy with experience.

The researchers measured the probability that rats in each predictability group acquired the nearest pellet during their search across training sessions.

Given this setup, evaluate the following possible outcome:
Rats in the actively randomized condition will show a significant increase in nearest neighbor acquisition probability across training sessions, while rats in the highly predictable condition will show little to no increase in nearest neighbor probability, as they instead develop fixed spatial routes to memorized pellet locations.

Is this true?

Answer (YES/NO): NO